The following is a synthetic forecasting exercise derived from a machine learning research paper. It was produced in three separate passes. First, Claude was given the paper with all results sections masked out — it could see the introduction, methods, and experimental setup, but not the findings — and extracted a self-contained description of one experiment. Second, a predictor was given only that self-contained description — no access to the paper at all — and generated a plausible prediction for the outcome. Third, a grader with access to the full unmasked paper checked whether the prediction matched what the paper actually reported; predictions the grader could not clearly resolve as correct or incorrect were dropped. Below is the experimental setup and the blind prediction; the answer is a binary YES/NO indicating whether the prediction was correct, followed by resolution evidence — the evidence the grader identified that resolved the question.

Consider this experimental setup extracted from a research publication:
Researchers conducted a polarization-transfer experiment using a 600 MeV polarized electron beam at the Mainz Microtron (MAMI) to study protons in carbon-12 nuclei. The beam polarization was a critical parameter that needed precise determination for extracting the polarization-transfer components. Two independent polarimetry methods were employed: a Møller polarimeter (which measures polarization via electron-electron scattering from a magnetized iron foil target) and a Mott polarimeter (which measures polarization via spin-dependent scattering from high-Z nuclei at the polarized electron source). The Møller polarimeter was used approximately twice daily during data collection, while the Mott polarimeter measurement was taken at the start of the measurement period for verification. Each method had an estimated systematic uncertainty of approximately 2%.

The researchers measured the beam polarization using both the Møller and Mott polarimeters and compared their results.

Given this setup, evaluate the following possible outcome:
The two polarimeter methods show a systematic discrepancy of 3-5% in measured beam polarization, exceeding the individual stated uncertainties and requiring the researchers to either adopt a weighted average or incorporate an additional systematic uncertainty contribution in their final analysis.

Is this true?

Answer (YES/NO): NO